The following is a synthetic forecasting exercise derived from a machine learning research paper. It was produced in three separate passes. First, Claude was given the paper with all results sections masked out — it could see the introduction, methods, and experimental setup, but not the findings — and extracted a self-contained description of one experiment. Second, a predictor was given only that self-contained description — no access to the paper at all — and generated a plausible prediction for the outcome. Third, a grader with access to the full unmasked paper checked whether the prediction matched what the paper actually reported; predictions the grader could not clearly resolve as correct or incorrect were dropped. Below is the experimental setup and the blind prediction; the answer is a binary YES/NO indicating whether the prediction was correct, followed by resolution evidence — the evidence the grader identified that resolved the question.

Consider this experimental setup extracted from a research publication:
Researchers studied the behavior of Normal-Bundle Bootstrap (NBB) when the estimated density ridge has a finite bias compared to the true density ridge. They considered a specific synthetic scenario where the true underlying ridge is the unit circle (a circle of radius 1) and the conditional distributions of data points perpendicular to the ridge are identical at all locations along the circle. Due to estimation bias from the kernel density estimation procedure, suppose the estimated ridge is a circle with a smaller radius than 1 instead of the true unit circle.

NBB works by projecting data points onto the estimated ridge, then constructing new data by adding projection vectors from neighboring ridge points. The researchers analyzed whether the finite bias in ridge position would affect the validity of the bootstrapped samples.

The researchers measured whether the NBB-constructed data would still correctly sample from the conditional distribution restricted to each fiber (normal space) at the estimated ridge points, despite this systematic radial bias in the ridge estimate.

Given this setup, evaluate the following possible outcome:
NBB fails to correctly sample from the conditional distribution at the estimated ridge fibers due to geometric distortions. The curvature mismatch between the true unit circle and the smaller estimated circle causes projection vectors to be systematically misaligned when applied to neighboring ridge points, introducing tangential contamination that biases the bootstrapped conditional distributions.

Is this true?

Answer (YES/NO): NO